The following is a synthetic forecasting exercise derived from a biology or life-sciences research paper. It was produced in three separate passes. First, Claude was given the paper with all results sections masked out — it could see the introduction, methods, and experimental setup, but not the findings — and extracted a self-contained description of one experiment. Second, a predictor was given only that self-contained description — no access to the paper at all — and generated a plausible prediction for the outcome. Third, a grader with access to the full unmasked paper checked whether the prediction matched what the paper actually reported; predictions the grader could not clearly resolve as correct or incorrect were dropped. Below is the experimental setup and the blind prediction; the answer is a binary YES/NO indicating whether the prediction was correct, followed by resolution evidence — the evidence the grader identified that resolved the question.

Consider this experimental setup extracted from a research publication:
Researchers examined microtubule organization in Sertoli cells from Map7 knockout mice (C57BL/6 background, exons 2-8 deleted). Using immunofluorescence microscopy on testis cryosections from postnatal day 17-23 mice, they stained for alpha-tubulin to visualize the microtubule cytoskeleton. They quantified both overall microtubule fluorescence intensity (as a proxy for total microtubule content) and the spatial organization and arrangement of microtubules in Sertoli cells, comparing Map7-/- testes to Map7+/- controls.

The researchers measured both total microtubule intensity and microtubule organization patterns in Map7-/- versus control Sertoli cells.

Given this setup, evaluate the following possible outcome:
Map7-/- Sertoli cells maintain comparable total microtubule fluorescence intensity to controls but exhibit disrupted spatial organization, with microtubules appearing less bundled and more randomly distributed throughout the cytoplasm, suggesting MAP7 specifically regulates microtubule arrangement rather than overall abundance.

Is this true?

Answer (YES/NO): YES